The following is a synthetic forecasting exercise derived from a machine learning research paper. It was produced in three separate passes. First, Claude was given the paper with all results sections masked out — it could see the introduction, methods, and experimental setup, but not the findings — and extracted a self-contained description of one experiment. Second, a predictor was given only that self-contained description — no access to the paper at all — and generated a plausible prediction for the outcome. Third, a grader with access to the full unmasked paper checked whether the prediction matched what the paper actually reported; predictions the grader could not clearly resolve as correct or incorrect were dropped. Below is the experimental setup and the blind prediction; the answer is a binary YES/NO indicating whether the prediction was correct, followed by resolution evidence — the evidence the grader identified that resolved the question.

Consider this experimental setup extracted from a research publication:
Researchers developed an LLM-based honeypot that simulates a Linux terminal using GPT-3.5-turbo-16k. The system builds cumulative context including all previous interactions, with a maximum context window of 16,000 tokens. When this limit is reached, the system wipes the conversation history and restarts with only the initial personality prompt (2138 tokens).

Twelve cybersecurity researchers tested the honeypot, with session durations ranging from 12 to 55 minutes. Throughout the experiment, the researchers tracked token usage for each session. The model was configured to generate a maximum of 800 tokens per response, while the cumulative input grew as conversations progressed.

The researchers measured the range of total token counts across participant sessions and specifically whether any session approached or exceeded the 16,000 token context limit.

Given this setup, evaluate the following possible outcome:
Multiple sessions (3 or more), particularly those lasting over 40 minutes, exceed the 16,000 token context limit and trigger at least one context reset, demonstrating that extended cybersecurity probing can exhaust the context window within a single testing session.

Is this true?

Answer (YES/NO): NO